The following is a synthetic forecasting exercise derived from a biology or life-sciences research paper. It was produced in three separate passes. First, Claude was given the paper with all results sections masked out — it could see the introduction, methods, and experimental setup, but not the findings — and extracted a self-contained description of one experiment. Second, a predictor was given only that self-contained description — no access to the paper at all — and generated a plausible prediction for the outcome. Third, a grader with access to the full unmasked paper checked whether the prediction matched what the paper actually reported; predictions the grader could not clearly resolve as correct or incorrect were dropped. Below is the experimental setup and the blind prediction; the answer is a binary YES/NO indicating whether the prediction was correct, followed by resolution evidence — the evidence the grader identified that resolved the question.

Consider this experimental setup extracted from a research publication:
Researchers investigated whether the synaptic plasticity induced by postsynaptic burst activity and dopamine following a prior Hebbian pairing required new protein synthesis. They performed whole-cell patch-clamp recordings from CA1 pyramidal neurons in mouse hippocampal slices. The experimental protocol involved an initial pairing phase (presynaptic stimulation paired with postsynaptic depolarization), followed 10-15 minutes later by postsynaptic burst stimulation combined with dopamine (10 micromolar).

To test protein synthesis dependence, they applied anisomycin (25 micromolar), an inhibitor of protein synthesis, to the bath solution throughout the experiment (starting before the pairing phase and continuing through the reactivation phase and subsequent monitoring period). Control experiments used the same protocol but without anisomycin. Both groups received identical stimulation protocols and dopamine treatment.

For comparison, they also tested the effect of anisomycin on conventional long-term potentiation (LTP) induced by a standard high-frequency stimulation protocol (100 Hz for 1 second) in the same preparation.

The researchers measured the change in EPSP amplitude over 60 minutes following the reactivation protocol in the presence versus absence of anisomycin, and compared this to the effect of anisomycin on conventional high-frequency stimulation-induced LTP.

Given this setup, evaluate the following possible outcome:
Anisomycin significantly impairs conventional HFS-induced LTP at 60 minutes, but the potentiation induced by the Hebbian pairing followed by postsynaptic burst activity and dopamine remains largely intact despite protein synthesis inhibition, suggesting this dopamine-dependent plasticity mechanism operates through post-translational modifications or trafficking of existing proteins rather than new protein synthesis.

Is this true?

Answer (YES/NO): NO